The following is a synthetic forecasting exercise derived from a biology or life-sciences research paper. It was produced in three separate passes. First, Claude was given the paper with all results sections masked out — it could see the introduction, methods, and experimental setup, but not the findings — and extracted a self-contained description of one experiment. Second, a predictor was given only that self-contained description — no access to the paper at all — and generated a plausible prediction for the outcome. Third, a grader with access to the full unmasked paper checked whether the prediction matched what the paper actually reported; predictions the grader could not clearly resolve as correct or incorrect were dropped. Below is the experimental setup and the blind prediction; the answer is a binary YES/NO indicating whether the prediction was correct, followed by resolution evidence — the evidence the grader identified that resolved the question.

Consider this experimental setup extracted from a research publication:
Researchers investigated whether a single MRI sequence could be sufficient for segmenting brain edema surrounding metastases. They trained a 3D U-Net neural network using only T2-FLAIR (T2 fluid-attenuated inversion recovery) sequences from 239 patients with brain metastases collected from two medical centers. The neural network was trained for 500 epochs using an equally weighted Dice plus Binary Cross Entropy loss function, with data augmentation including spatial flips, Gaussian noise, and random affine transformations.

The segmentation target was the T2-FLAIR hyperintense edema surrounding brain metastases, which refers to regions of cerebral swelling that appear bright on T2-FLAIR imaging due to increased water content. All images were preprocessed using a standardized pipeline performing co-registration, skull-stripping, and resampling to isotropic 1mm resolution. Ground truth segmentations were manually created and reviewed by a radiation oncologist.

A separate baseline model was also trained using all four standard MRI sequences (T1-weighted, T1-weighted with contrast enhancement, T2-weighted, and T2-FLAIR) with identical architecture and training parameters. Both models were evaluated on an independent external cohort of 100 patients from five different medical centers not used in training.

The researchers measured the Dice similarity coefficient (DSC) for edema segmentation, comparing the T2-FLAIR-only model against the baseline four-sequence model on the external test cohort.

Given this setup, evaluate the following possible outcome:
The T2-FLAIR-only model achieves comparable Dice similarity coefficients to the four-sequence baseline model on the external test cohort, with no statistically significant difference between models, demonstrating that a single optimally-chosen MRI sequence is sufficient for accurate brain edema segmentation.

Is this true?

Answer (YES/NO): NO